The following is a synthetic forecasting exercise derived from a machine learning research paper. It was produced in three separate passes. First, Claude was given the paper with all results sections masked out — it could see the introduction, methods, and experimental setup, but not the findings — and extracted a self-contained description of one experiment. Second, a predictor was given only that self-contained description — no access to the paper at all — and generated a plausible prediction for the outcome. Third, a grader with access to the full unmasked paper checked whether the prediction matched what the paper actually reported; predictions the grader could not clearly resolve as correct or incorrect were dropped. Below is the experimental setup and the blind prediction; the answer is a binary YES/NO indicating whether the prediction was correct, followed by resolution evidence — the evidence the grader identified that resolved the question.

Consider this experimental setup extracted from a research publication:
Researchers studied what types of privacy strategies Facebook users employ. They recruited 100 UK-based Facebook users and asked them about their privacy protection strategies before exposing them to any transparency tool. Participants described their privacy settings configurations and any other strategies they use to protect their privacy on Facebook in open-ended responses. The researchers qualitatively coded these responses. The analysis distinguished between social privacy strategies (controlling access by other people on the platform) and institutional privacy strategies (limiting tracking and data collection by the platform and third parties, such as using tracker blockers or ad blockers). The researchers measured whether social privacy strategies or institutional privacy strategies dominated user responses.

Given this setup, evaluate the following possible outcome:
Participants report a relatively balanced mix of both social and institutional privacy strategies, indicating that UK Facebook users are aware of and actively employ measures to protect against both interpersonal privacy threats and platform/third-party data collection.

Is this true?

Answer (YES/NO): NO